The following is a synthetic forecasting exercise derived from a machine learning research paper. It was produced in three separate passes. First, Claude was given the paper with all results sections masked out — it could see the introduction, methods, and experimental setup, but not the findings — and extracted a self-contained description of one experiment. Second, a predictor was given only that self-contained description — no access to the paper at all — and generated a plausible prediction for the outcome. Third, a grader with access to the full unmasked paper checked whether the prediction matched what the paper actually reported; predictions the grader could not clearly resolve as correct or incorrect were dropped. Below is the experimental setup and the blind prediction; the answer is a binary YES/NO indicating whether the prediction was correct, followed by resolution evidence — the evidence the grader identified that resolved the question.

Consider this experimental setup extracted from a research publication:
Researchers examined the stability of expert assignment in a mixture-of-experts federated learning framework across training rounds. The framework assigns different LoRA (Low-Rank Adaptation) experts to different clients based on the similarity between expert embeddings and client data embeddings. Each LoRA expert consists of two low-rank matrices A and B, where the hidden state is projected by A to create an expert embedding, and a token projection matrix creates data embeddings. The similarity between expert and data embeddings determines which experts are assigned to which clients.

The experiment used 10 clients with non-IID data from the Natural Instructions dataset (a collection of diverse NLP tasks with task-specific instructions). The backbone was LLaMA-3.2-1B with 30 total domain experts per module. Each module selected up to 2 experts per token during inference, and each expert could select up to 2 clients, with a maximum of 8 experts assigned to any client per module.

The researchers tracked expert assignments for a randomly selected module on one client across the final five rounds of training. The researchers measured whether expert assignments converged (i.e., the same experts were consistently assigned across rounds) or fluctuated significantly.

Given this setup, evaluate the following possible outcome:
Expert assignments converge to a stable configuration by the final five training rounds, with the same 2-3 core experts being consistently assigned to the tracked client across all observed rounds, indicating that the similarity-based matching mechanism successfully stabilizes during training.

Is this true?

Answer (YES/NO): NO